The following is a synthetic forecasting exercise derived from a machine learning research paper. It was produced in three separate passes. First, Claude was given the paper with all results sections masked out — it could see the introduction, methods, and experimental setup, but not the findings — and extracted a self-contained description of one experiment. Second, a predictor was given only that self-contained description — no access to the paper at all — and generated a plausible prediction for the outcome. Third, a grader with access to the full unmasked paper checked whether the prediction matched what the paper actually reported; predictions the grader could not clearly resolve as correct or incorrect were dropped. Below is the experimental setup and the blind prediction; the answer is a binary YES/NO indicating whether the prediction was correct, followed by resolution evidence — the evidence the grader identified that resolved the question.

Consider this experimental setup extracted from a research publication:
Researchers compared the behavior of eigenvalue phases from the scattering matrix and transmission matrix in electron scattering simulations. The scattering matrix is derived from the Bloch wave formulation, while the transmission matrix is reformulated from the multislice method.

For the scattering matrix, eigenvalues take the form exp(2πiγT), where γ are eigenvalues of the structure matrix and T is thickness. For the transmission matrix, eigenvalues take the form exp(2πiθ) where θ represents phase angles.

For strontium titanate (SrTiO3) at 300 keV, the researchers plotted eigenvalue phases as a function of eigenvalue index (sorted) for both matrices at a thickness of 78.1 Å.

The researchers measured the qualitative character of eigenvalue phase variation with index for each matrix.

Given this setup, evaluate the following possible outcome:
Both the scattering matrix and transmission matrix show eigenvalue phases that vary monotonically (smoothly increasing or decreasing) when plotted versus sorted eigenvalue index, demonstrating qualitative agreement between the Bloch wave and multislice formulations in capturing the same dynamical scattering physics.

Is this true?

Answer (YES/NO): YES